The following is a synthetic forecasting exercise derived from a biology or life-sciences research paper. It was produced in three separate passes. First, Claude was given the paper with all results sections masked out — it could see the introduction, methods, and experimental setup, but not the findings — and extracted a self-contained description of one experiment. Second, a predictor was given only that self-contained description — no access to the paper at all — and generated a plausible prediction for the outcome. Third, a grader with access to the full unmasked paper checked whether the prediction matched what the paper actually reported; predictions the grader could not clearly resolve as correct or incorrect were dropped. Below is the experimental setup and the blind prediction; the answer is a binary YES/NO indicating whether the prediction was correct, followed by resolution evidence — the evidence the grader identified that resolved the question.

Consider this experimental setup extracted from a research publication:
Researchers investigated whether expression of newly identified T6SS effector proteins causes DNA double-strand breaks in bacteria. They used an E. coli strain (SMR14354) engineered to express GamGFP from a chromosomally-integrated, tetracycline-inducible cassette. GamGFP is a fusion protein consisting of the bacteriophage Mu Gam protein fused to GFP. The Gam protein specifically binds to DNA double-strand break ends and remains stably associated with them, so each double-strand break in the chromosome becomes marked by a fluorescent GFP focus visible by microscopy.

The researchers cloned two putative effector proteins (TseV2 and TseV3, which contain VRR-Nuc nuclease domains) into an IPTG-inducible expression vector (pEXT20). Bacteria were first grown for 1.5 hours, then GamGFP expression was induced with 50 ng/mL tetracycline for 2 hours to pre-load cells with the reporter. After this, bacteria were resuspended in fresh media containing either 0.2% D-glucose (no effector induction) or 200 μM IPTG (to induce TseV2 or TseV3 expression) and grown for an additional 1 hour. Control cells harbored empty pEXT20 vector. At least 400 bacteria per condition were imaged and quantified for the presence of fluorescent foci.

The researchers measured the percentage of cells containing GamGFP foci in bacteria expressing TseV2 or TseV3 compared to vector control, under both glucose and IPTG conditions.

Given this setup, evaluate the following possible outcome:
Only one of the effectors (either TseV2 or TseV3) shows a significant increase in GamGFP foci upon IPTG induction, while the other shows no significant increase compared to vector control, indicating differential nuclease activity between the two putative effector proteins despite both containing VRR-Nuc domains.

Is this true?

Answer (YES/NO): NO